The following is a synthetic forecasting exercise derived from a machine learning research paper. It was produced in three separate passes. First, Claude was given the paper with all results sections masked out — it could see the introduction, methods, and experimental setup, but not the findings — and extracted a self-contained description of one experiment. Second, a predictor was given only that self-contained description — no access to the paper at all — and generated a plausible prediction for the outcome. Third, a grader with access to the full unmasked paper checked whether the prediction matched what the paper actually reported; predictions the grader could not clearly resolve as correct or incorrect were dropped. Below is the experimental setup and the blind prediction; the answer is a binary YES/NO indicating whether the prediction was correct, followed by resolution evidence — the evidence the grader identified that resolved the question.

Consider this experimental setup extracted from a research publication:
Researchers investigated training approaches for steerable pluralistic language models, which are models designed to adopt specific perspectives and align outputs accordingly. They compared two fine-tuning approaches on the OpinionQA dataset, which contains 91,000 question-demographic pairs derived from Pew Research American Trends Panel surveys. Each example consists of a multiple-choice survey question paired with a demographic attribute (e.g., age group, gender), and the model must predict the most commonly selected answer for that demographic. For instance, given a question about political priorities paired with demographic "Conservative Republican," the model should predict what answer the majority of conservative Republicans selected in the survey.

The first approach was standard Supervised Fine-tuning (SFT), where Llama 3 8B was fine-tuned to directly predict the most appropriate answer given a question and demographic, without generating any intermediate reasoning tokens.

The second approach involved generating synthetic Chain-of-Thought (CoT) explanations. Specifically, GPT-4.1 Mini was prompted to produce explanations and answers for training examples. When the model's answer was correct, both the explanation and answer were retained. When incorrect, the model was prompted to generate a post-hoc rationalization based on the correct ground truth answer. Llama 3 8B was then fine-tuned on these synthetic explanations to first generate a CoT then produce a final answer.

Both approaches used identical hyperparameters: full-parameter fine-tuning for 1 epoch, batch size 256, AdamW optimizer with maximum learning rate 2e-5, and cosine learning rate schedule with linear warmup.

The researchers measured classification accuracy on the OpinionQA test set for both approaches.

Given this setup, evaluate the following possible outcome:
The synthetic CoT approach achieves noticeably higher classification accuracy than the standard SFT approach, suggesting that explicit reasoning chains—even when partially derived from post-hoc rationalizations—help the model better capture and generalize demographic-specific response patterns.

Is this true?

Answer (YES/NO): NO